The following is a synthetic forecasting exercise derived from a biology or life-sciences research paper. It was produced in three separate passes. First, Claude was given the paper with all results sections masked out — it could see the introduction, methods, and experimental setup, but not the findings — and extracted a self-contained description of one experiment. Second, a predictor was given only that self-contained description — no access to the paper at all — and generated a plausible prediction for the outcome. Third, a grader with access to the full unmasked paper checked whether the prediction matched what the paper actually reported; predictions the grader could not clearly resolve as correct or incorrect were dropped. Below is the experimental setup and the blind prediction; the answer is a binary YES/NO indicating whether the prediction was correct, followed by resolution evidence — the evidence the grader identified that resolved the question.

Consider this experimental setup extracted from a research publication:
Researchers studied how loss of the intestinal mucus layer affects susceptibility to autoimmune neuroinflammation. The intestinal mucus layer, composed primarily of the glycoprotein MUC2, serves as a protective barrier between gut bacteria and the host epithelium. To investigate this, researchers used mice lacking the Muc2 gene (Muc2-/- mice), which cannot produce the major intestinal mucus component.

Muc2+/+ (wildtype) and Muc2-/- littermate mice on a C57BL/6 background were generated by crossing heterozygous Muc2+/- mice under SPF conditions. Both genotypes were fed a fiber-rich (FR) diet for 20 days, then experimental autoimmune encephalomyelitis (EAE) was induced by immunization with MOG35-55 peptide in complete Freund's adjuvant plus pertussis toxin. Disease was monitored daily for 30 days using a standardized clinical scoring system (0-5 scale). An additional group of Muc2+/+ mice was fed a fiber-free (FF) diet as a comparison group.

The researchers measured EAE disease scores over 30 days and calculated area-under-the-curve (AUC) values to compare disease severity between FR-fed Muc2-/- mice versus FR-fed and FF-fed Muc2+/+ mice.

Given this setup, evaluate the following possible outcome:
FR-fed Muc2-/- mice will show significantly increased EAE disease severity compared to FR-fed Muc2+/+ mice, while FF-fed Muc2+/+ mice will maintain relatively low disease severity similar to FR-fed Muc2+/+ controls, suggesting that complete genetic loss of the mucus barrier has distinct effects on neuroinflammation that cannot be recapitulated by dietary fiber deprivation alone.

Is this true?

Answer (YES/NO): NO